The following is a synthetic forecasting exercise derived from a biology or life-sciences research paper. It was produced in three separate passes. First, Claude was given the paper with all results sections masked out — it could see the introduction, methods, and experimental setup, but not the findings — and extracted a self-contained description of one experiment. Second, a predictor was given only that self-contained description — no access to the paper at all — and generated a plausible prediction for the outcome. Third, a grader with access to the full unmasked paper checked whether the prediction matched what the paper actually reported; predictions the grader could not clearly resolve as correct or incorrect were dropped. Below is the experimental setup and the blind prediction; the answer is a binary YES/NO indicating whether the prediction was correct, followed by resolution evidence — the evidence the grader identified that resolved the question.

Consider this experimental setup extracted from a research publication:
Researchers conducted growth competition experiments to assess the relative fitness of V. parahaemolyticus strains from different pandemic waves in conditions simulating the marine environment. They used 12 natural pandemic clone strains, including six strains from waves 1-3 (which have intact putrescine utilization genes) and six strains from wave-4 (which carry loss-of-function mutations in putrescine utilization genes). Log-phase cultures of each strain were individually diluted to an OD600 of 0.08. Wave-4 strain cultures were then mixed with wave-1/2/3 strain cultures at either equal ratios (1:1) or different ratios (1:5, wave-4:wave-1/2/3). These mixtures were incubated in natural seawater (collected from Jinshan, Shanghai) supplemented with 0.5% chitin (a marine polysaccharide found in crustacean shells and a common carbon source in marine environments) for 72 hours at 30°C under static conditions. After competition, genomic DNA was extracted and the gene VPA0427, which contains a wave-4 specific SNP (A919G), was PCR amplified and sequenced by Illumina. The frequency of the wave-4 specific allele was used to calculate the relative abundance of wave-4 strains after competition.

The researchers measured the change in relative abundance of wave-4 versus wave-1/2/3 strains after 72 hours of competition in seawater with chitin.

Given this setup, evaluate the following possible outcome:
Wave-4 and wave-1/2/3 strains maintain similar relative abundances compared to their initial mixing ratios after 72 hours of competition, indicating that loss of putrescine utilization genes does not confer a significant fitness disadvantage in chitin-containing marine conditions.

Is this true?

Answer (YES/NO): NO